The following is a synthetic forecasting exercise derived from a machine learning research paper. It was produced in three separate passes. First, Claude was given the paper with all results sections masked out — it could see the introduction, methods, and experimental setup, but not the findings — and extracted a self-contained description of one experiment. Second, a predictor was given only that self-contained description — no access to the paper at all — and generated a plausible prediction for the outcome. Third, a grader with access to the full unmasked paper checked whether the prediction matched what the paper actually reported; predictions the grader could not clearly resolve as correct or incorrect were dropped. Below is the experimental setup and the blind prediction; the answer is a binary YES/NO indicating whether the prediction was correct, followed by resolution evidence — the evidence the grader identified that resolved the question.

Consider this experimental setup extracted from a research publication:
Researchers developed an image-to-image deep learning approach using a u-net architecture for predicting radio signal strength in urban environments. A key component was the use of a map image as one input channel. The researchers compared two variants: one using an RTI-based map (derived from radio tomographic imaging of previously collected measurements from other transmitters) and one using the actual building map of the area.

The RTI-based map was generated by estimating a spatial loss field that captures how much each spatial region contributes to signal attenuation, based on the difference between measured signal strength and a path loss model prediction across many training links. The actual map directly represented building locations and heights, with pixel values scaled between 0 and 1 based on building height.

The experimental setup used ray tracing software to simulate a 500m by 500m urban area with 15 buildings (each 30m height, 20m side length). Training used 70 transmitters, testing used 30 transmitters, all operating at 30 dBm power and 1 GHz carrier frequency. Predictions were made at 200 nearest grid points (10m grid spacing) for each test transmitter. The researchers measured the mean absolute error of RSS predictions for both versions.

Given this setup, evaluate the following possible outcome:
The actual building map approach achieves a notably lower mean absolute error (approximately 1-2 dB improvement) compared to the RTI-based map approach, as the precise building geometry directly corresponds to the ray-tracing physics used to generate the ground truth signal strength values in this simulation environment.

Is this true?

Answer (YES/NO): NO